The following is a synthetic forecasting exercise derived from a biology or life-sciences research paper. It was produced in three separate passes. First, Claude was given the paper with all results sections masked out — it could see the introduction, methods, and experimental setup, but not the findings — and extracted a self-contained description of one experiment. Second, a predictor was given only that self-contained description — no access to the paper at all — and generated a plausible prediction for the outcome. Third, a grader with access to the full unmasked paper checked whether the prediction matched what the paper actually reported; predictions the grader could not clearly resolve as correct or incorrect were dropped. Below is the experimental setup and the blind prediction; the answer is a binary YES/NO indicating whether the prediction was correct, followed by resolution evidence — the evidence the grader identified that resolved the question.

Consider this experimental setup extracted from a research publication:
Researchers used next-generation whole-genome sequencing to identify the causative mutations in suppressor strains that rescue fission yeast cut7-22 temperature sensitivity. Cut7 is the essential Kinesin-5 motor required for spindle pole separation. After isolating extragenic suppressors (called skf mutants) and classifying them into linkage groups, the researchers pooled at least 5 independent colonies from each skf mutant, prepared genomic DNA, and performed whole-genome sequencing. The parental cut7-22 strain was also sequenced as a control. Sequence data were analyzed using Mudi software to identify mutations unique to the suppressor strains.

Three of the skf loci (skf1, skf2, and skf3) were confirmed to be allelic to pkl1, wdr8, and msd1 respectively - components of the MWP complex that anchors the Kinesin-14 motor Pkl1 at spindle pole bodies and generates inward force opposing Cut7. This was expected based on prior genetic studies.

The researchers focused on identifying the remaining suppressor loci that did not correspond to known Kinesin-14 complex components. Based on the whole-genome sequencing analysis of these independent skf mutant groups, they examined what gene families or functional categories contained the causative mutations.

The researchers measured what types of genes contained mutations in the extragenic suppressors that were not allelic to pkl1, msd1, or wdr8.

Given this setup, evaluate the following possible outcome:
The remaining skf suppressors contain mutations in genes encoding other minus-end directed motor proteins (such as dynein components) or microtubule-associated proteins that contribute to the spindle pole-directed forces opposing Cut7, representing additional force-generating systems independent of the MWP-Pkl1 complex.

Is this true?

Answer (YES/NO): NO